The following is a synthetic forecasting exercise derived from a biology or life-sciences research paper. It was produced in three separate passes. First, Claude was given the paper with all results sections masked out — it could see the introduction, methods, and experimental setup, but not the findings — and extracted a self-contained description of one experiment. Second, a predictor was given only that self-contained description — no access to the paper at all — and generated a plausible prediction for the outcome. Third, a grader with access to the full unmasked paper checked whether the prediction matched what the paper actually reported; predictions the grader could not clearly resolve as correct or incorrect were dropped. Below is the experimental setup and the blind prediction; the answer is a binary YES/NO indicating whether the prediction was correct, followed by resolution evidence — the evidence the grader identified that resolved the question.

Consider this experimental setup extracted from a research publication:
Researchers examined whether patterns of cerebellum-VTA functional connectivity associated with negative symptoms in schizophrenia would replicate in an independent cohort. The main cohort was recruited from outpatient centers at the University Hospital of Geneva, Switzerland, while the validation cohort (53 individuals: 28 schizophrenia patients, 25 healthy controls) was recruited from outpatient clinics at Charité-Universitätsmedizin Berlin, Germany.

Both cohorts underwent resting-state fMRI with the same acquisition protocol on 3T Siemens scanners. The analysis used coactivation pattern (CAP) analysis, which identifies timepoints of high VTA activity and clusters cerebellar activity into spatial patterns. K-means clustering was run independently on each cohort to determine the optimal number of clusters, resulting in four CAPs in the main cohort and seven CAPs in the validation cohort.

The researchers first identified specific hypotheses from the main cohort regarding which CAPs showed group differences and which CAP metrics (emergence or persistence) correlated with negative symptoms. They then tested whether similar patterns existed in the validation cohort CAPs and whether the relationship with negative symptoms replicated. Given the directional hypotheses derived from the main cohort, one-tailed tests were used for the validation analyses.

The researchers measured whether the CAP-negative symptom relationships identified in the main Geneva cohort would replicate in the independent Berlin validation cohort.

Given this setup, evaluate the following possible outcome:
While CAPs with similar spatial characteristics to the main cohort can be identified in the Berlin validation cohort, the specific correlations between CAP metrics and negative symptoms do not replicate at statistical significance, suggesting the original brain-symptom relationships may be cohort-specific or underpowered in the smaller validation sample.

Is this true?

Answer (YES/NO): NO